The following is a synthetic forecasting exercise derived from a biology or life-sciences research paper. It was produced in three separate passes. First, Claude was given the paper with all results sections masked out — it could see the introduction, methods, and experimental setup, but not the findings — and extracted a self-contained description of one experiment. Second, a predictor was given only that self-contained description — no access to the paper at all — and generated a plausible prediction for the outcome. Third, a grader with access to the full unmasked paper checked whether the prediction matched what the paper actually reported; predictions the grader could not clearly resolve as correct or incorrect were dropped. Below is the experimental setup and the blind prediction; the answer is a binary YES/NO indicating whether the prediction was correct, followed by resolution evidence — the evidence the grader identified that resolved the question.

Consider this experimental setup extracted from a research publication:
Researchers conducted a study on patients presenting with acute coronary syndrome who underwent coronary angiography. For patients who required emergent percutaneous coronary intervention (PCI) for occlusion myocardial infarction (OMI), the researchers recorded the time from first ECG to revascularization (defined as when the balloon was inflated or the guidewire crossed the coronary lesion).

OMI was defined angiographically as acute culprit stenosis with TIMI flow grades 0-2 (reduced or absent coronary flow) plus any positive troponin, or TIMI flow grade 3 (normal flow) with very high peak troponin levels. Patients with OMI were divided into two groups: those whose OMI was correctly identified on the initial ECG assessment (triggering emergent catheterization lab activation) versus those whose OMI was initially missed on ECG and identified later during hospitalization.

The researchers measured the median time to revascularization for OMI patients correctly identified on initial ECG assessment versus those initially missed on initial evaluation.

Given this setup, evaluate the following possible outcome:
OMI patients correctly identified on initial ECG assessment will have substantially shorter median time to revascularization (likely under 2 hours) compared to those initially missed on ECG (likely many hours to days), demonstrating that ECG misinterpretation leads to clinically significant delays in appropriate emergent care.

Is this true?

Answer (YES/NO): NO